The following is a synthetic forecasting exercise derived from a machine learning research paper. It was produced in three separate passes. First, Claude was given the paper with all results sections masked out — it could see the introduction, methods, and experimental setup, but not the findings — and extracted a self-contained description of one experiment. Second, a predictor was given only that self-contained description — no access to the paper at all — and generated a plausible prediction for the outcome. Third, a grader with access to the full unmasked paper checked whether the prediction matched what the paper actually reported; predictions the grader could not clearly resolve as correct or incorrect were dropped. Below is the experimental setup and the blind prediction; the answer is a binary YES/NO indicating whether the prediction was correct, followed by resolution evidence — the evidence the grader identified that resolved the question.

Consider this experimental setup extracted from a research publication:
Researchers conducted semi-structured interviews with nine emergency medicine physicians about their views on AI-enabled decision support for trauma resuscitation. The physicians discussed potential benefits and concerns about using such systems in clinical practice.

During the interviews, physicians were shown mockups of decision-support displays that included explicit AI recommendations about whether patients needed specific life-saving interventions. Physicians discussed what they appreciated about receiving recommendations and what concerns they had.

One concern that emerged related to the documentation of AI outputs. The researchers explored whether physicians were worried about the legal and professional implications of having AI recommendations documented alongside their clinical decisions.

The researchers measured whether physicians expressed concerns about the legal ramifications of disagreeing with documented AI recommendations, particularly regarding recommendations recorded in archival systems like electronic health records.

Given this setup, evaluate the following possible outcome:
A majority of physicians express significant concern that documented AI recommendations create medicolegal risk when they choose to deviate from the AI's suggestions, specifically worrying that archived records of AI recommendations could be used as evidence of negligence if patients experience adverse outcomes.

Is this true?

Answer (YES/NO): NO